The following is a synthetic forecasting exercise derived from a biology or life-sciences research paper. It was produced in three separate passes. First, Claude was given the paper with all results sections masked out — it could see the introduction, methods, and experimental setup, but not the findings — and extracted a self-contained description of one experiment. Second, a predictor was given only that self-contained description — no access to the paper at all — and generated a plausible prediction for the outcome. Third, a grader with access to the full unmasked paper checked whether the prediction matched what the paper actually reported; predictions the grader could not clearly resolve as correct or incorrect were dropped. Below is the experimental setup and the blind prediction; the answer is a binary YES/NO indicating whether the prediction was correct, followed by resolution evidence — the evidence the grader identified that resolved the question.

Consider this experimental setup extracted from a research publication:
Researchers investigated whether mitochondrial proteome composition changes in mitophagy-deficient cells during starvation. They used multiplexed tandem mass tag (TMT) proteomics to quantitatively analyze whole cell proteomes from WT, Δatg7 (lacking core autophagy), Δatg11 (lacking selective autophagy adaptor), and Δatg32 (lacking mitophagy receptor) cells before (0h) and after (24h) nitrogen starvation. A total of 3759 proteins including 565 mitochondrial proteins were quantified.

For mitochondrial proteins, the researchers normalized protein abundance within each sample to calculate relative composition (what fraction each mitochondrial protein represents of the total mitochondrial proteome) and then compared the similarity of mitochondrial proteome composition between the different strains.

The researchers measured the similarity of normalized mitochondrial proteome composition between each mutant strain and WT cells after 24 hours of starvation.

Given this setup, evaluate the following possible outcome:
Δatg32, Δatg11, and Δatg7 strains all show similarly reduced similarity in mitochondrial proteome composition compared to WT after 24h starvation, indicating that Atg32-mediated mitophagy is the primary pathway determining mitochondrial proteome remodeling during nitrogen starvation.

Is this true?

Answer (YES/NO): NO